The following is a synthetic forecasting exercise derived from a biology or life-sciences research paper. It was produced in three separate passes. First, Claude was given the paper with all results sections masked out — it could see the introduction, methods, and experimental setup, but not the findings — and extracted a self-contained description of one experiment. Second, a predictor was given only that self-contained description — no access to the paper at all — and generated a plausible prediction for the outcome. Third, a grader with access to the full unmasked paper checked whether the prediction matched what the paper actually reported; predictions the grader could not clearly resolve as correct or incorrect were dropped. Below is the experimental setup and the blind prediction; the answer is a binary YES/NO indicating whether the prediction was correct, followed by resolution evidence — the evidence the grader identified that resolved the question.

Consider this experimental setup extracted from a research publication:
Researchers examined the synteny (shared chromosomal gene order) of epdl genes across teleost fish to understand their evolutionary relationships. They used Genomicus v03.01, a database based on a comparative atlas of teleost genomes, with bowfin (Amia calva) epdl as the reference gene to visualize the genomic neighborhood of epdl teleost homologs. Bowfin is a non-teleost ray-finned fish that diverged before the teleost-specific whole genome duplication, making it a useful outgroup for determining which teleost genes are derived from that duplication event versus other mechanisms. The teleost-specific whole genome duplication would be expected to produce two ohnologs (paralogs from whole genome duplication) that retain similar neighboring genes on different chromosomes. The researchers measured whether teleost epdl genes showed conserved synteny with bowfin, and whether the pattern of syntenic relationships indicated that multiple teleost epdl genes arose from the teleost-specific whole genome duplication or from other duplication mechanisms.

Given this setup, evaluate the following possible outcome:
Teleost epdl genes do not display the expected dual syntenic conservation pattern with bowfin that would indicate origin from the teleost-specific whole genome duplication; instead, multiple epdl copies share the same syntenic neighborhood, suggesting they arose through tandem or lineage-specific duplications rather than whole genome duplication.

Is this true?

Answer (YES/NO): NO